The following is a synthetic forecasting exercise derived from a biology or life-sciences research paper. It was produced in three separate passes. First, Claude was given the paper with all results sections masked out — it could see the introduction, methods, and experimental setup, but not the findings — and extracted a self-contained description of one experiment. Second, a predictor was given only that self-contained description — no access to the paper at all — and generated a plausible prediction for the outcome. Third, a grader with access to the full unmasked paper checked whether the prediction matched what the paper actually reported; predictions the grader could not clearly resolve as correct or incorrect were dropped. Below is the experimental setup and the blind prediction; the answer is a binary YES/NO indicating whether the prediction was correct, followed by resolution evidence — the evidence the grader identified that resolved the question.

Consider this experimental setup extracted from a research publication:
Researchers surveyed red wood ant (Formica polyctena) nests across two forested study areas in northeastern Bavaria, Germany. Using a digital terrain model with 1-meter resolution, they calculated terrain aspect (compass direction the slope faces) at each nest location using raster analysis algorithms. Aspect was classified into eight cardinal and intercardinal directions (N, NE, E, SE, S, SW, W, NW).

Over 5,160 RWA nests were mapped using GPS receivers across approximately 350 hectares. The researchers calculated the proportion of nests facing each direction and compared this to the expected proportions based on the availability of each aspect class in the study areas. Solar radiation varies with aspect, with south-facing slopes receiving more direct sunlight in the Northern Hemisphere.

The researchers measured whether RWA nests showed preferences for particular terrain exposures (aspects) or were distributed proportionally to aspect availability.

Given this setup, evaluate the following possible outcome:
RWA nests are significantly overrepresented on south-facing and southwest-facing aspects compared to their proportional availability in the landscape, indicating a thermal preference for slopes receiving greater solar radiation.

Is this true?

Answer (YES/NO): NO